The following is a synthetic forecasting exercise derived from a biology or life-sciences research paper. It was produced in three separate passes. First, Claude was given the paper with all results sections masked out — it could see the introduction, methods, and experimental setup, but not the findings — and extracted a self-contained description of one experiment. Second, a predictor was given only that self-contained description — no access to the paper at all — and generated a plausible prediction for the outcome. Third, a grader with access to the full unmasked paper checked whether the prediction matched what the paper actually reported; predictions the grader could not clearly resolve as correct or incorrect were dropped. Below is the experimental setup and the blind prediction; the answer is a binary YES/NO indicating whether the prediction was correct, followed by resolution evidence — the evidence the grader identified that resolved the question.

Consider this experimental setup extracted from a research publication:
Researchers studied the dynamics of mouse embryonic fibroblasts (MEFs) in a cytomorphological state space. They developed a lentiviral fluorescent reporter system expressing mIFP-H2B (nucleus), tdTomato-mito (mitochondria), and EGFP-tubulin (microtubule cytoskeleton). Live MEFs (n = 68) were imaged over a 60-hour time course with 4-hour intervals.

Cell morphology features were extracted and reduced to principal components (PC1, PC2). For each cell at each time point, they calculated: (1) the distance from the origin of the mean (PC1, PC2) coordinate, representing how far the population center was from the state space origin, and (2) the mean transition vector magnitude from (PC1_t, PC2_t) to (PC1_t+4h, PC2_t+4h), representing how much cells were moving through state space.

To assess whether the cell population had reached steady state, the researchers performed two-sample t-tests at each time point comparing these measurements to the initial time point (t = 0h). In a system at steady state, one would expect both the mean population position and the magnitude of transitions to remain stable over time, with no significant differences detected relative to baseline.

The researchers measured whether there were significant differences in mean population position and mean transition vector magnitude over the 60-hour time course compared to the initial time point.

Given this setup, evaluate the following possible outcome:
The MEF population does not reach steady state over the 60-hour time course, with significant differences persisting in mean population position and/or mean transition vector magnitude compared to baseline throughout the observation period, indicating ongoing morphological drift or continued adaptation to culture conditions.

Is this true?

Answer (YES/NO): NO